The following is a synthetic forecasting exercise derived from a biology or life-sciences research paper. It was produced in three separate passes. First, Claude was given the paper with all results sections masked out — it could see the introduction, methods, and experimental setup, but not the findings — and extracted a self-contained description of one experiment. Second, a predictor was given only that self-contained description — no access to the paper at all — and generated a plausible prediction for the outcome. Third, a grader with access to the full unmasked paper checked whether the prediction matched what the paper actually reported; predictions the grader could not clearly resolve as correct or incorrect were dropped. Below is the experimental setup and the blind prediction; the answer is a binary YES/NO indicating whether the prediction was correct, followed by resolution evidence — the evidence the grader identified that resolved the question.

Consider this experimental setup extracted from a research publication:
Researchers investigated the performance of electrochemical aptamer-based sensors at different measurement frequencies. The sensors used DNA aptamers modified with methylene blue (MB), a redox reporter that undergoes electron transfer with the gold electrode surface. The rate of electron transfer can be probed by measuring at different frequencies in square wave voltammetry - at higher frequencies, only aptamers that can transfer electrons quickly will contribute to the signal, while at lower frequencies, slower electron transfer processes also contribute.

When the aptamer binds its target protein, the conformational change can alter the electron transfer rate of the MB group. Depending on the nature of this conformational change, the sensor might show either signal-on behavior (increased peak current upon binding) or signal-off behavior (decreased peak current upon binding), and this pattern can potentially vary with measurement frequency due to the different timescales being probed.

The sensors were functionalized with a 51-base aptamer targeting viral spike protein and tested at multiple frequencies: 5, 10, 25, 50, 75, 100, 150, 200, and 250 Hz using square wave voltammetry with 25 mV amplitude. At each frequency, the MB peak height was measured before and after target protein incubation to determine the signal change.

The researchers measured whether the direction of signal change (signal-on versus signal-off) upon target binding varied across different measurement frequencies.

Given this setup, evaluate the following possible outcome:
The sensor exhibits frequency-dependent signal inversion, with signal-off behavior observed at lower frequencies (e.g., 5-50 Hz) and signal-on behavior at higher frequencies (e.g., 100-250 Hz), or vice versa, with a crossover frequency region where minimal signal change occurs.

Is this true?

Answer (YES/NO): NO